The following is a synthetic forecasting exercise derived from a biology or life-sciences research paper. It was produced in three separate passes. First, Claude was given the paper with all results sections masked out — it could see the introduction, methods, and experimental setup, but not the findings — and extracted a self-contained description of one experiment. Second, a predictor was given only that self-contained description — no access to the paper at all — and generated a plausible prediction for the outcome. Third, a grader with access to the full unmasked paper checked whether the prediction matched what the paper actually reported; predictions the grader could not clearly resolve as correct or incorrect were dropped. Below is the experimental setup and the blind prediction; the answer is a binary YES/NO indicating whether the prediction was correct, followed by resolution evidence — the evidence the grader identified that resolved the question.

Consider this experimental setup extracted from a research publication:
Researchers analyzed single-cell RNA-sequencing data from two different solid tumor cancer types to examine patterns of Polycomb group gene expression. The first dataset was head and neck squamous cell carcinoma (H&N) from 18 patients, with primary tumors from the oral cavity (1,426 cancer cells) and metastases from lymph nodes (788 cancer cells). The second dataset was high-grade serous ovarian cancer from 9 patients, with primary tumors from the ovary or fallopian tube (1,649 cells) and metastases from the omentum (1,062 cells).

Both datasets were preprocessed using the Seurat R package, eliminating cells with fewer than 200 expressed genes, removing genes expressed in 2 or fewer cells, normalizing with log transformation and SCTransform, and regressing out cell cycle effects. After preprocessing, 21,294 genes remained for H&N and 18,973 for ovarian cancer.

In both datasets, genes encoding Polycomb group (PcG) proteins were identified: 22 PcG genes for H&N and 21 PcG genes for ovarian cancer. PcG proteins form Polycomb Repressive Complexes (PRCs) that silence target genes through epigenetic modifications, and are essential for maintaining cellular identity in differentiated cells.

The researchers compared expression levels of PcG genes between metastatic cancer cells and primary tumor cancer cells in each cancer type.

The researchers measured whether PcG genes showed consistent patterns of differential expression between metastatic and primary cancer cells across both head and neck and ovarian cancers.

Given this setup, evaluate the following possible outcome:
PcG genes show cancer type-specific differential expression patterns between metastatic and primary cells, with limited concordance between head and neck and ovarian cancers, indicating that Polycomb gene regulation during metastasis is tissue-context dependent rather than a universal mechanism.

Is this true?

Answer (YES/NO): NO